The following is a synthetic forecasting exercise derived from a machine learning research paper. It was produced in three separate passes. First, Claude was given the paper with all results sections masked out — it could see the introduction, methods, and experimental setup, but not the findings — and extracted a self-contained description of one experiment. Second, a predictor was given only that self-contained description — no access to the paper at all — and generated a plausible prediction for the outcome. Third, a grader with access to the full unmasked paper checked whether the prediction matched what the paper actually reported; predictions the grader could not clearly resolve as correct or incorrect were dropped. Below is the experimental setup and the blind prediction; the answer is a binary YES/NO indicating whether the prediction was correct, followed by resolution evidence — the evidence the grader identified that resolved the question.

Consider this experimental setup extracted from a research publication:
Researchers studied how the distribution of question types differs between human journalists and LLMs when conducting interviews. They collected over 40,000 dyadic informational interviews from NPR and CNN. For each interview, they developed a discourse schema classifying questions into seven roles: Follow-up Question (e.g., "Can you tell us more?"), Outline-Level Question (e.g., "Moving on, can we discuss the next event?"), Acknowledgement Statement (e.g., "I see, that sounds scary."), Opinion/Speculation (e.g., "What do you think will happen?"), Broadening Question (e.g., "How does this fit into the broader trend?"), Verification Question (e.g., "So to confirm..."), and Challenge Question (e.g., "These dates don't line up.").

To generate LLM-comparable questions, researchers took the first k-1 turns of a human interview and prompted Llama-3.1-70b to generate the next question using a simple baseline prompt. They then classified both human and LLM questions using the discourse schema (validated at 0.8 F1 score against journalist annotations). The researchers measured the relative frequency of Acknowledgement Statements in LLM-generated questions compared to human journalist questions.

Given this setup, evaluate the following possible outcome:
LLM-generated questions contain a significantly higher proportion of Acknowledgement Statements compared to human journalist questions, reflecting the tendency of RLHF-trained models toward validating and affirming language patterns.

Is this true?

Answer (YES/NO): NO